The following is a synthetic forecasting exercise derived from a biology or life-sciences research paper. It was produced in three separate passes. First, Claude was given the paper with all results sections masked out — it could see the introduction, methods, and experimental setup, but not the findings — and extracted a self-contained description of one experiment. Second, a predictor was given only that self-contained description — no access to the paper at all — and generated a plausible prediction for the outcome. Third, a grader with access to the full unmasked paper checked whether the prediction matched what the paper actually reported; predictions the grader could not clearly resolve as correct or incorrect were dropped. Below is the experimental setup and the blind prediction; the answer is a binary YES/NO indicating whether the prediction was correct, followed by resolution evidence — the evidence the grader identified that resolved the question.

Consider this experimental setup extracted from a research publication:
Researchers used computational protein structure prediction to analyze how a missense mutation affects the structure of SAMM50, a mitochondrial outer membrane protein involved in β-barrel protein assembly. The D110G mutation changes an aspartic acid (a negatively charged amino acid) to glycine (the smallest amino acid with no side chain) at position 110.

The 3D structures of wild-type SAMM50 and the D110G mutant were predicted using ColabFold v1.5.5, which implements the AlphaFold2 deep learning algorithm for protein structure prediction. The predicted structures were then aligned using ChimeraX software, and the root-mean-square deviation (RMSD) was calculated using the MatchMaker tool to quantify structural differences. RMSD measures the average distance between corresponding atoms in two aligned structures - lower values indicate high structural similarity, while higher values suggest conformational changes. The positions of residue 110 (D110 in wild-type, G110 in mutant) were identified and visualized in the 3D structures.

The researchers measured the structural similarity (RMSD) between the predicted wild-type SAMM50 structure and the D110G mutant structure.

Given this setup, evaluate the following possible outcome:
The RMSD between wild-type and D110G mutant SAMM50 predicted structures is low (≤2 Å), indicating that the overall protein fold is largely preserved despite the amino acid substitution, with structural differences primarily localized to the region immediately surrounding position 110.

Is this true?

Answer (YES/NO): NO